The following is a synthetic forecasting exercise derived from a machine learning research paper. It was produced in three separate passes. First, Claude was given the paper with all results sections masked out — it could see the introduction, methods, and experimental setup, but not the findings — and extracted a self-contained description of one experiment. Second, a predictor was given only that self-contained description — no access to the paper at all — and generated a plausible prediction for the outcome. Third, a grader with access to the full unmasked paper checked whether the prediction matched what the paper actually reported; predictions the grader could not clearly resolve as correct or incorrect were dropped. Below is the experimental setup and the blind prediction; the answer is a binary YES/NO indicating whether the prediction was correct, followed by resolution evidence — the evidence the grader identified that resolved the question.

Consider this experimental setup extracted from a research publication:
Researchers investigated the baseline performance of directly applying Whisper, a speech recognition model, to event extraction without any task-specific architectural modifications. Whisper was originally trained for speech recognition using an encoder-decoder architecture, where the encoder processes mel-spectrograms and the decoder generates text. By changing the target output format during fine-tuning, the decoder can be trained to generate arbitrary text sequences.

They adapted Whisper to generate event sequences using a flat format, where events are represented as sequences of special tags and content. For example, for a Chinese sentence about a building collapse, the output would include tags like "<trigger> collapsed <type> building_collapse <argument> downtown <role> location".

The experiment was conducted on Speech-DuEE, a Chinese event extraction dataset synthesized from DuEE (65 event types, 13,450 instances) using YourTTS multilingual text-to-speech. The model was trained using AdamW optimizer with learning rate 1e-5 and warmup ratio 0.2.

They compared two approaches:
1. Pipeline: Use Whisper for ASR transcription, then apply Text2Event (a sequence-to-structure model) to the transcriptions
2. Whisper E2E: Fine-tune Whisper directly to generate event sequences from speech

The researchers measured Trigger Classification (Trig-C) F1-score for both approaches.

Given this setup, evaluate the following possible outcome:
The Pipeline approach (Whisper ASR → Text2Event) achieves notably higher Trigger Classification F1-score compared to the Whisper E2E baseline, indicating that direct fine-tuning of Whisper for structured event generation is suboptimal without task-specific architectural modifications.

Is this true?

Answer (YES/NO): NO